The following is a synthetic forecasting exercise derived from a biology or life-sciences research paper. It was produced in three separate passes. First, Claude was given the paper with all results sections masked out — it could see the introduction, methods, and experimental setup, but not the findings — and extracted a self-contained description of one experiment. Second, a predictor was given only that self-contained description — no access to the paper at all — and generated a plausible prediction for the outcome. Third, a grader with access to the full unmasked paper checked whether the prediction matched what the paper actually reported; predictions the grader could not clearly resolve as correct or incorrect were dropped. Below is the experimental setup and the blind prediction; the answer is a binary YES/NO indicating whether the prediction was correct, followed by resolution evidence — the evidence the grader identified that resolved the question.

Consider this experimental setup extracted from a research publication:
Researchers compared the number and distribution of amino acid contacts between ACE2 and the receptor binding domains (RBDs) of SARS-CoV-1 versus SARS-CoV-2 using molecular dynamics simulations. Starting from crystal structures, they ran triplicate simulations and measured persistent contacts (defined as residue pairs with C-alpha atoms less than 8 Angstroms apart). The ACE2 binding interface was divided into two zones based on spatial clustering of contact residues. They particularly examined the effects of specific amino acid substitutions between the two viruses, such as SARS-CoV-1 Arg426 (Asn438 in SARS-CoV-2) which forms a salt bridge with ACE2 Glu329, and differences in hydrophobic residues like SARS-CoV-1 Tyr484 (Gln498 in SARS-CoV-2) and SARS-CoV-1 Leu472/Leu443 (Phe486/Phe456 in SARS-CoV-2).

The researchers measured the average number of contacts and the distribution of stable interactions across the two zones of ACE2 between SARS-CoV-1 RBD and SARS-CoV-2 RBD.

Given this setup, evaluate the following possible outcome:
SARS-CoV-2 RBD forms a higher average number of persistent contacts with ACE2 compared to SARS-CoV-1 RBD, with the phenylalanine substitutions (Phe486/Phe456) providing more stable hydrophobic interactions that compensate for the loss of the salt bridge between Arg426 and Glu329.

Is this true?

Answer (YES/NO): NO